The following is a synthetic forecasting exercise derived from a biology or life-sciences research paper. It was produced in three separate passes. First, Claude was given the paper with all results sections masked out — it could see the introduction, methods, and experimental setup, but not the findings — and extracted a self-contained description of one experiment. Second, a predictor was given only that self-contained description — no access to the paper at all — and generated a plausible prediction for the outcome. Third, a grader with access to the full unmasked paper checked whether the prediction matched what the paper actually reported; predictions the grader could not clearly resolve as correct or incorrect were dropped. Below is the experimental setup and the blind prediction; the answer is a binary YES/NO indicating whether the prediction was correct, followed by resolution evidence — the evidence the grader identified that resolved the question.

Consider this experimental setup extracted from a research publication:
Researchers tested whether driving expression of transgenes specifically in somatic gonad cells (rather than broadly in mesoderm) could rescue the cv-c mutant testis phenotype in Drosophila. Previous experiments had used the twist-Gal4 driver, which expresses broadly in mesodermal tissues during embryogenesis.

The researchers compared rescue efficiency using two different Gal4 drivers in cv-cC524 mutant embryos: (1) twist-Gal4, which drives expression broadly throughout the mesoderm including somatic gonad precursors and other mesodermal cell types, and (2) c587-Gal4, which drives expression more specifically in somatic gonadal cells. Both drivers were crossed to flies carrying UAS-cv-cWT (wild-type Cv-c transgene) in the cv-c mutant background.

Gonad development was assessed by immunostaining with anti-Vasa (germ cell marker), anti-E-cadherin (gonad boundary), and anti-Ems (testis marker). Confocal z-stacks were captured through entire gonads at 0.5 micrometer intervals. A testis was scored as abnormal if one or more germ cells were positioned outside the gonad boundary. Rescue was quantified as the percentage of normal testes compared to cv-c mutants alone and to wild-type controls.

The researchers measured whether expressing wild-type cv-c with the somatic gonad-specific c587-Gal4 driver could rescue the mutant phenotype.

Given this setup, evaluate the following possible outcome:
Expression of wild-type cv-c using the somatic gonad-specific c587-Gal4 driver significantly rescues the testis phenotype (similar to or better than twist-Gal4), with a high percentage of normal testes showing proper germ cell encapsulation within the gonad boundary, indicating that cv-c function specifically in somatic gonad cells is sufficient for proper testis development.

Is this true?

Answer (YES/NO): NO